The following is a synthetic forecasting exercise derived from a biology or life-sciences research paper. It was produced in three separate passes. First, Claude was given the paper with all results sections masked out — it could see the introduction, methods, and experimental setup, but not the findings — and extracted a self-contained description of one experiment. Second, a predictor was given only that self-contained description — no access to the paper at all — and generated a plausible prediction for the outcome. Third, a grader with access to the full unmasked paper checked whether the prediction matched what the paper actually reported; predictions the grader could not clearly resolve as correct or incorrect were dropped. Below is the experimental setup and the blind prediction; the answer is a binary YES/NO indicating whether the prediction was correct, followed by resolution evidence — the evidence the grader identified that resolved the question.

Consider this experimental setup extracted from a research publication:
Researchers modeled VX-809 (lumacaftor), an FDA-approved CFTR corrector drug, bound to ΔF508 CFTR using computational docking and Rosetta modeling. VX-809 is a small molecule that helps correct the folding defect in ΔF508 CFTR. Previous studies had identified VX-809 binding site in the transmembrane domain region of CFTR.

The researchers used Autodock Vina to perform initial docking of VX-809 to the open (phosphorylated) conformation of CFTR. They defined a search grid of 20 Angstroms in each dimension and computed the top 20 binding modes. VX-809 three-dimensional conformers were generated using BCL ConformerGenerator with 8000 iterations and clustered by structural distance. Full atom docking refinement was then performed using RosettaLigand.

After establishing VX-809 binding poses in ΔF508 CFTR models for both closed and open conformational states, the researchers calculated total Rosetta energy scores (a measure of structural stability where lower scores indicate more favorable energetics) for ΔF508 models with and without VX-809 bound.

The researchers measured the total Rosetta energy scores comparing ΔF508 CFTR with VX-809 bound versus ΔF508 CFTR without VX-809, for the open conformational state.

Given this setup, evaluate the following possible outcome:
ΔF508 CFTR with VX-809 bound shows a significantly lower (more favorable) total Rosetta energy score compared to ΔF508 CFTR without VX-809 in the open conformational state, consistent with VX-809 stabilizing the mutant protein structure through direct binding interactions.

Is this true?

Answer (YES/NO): YES